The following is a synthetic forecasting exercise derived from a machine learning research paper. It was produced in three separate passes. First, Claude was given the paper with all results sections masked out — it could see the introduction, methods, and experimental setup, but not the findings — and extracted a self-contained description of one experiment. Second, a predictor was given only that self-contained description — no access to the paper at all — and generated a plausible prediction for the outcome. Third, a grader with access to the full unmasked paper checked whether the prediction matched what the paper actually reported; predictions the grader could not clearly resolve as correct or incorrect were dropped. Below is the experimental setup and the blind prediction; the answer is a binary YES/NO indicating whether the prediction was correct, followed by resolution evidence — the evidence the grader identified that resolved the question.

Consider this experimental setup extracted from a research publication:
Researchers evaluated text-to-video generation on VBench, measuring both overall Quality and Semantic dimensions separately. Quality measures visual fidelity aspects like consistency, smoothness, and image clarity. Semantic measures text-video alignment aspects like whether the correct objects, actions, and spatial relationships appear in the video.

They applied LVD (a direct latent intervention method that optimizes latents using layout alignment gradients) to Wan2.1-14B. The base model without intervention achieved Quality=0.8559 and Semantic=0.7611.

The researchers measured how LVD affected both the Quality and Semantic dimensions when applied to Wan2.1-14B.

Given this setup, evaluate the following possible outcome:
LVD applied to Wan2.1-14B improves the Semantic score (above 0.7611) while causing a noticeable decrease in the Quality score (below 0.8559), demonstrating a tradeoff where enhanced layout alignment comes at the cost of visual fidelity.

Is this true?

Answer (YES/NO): YES